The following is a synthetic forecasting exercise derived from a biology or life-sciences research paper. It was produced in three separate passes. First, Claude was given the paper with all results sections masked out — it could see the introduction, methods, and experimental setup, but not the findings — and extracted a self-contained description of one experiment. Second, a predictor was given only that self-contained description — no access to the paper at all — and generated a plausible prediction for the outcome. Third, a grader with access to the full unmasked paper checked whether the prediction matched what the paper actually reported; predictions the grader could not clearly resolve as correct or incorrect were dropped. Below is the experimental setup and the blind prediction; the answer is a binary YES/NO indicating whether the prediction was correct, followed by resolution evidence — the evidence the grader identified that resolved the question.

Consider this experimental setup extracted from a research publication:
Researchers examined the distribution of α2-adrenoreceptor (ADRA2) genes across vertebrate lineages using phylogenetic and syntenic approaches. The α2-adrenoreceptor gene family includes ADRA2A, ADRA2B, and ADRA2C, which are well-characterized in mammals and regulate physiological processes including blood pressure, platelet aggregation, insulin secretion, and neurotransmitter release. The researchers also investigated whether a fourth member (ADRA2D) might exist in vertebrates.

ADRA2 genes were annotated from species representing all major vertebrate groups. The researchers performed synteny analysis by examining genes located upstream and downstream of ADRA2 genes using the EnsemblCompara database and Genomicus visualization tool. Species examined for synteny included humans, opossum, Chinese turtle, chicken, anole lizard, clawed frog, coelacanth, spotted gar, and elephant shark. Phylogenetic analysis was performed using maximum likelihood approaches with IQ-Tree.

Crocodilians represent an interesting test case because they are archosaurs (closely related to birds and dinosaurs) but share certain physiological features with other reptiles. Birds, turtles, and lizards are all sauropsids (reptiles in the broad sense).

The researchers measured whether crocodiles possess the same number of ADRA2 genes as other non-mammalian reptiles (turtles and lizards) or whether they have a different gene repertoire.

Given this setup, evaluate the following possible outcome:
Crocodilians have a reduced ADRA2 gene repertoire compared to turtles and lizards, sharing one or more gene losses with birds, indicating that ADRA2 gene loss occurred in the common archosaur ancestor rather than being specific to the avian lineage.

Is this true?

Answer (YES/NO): NO